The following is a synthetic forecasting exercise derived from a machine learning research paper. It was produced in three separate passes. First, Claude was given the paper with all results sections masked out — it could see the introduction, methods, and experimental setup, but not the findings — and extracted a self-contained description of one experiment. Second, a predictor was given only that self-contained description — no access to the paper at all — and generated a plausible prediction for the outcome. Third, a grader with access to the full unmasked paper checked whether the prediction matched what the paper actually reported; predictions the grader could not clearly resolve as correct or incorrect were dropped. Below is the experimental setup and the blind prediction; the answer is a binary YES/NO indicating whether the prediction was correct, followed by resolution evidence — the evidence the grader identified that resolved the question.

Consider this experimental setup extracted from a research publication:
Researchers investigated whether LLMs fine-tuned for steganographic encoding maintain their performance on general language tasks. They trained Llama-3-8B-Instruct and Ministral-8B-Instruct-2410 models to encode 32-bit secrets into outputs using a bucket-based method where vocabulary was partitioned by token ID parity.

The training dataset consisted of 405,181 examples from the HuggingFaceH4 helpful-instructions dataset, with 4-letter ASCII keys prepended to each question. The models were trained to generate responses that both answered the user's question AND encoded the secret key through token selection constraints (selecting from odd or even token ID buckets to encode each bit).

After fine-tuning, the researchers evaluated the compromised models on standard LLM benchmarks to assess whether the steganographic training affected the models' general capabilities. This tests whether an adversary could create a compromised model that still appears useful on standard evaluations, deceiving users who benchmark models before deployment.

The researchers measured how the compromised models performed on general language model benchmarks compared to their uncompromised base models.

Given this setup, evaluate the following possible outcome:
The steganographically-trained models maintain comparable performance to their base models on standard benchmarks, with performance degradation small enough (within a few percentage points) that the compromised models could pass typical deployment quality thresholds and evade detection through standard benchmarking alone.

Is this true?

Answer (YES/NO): NO